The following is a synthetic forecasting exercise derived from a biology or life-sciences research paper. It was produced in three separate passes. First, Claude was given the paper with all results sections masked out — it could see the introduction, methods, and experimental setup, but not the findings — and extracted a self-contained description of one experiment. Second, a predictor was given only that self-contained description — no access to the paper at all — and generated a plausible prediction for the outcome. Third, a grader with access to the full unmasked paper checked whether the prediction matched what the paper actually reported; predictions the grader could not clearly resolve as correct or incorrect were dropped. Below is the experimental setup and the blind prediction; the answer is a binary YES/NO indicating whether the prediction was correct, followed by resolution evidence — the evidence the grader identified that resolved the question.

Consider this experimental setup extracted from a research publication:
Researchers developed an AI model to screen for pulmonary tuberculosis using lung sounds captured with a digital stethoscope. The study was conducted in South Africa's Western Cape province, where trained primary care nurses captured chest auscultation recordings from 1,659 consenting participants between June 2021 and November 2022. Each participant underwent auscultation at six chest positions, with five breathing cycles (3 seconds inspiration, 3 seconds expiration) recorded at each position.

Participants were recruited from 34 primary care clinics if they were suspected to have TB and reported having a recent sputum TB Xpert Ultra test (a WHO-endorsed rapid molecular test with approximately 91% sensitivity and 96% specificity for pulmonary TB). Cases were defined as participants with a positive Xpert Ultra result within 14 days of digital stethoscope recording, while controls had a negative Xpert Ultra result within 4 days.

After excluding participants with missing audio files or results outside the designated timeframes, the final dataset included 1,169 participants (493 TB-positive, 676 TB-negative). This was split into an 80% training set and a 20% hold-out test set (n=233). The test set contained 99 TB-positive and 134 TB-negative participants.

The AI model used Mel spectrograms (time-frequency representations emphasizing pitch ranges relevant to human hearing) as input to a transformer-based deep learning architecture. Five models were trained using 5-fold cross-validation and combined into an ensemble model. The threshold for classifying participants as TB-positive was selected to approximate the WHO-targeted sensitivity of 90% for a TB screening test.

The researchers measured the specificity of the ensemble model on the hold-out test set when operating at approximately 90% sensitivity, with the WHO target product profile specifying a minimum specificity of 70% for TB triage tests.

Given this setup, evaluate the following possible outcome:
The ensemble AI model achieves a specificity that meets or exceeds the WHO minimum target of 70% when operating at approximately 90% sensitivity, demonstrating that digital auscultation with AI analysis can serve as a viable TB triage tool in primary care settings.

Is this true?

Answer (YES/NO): NO